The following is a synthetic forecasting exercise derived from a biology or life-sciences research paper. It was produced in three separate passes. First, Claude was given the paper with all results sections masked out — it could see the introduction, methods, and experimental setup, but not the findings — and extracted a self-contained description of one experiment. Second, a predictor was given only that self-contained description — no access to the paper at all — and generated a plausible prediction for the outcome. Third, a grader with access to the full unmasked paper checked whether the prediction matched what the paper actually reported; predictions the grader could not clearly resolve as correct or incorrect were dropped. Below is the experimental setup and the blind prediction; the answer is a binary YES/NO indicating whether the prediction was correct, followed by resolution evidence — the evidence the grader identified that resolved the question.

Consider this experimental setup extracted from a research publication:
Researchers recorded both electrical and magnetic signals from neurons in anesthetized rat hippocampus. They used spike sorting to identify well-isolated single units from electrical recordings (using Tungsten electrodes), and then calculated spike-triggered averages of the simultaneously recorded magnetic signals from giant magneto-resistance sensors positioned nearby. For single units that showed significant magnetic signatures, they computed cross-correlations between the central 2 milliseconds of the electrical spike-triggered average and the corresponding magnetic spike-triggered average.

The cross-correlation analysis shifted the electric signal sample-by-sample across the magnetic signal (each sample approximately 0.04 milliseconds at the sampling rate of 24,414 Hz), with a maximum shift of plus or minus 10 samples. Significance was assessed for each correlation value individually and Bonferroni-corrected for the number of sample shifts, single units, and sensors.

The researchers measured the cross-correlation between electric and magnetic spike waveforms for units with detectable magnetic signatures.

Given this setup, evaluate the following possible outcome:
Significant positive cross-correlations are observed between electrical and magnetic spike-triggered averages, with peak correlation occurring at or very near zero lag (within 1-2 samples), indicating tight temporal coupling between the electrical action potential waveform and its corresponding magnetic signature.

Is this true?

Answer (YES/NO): YES